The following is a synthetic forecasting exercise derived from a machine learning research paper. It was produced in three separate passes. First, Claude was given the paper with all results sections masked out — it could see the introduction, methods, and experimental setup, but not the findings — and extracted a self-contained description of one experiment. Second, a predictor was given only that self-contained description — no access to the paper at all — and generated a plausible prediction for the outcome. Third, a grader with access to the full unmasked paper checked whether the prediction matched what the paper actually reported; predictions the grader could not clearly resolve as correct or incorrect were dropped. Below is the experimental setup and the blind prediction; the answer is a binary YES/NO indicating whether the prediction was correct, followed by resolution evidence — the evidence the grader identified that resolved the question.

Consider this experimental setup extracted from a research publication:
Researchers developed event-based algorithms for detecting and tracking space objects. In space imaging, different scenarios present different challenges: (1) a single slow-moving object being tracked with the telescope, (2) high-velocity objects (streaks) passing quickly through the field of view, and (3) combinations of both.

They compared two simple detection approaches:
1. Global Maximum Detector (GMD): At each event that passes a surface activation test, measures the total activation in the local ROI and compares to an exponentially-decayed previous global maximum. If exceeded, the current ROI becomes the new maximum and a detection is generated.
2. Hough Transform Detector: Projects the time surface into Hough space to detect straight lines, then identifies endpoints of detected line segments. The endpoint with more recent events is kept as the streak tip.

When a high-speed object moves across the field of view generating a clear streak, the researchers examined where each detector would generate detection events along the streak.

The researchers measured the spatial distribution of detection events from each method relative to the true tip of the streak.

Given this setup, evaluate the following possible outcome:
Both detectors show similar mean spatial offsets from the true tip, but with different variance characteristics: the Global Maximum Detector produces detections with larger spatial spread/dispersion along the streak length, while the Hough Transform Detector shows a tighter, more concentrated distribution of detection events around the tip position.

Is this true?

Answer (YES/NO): NO